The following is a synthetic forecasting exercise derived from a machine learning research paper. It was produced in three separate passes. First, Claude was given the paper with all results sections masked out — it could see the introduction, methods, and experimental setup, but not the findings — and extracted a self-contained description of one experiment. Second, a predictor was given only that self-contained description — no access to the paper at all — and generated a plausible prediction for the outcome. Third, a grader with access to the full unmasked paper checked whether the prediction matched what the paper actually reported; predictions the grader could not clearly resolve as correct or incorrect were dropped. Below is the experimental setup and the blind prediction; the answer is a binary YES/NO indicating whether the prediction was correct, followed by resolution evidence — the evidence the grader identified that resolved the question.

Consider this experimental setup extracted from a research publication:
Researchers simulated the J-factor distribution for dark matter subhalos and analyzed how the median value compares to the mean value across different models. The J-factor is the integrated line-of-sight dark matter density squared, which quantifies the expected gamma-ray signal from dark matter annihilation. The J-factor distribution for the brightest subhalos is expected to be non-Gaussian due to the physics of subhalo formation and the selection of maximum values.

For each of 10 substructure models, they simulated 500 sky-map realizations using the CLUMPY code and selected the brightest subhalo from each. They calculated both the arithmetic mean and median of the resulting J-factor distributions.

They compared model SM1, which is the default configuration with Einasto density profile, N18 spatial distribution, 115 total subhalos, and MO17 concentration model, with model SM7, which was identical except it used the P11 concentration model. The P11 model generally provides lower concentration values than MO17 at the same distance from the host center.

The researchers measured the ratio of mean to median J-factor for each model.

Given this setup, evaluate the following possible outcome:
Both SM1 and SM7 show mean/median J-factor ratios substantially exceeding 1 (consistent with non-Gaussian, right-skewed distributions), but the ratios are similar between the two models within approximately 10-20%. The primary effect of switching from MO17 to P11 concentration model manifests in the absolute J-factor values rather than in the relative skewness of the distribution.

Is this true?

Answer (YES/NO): NO